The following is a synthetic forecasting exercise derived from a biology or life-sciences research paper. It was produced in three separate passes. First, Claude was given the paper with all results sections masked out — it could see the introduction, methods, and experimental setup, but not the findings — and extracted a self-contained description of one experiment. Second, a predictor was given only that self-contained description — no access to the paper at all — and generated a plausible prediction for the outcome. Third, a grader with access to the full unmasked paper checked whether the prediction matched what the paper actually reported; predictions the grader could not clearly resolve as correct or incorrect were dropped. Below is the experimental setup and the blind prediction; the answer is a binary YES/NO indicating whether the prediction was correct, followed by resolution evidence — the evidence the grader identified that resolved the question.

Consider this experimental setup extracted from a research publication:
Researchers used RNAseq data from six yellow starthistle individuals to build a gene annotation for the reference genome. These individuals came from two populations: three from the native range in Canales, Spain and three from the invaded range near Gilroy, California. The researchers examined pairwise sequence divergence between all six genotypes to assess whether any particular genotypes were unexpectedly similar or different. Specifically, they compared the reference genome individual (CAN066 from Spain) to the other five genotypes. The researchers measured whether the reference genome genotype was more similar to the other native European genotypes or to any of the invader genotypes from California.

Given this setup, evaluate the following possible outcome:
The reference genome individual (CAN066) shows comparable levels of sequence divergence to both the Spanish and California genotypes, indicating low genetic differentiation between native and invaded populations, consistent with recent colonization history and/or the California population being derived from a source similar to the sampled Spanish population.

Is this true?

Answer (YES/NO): NO